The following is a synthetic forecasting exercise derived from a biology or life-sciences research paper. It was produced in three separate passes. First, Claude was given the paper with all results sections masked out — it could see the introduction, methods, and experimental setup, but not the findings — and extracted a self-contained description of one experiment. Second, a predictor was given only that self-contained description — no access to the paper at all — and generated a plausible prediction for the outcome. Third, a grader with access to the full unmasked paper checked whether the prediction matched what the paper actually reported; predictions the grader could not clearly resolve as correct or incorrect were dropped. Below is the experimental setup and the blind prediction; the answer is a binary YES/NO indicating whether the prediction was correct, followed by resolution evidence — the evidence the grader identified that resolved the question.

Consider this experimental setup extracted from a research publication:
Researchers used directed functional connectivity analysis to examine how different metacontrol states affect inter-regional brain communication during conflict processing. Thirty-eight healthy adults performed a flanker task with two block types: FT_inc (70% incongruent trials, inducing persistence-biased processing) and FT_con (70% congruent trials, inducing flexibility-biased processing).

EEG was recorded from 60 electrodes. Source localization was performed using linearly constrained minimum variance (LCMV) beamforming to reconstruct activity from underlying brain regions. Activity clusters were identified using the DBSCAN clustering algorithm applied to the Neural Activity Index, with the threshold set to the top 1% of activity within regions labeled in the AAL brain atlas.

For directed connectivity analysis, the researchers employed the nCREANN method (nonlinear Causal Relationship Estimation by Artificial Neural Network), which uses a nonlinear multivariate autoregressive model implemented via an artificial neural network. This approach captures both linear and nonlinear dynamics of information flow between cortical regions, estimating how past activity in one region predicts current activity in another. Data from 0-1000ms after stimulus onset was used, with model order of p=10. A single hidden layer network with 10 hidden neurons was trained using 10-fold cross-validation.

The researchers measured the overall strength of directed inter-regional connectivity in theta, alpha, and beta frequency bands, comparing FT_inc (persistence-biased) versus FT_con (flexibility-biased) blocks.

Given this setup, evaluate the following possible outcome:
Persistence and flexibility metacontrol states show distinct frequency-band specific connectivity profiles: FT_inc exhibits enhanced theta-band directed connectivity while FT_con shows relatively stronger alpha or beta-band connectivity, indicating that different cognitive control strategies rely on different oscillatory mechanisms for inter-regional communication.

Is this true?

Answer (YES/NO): NO